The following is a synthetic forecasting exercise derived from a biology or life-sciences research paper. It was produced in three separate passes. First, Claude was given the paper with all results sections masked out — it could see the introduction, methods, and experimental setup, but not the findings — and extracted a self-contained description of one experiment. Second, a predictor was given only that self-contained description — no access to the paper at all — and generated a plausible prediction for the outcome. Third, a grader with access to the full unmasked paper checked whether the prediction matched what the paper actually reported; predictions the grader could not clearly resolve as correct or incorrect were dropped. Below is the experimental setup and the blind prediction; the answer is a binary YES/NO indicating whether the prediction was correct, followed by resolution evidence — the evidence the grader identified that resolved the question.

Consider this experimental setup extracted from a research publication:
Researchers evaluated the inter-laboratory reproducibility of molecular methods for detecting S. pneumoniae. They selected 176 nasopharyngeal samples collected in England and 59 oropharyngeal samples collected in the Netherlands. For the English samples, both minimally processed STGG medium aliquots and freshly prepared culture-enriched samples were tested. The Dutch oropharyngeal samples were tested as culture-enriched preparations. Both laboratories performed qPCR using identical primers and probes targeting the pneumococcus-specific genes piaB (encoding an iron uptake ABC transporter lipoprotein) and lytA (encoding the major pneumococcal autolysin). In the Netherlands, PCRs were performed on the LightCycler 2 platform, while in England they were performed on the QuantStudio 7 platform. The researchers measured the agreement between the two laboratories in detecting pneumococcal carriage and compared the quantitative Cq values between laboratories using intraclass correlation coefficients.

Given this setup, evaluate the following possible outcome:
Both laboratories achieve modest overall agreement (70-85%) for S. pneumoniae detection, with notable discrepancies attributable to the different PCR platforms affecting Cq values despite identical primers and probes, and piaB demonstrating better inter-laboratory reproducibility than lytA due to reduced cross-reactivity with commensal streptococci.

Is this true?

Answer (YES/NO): NO